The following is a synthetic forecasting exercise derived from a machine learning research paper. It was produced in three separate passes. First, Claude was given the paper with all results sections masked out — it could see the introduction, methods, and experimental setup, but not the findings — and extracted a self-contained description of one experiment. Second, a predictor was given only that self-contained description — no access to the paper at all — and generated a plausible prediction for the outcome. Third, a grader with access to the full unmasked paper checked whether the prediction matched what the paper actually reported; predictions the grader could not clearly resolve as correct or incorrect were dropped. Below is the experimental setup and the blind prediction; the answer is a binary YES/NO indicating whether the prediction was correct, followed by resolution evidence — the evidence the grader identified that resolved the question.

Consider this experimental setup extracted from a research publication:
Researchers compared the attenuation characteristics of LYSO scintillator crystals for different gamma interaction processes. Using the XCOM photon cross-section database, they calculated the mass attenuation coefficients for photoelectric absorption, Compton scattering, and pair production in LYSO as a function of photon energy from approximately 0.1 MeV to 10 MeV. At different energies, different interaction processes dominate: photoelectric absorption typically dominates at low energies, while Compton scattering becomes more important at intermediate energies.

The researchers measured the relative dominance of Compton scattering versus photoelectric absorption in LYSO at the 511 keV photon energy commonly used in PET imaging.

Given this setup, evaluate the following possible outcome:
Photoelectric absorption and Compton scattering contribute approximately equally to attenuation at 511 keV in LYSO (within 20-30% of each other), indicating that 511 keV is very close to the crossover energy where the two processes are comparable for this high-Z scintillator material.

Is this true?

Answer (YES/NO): NO